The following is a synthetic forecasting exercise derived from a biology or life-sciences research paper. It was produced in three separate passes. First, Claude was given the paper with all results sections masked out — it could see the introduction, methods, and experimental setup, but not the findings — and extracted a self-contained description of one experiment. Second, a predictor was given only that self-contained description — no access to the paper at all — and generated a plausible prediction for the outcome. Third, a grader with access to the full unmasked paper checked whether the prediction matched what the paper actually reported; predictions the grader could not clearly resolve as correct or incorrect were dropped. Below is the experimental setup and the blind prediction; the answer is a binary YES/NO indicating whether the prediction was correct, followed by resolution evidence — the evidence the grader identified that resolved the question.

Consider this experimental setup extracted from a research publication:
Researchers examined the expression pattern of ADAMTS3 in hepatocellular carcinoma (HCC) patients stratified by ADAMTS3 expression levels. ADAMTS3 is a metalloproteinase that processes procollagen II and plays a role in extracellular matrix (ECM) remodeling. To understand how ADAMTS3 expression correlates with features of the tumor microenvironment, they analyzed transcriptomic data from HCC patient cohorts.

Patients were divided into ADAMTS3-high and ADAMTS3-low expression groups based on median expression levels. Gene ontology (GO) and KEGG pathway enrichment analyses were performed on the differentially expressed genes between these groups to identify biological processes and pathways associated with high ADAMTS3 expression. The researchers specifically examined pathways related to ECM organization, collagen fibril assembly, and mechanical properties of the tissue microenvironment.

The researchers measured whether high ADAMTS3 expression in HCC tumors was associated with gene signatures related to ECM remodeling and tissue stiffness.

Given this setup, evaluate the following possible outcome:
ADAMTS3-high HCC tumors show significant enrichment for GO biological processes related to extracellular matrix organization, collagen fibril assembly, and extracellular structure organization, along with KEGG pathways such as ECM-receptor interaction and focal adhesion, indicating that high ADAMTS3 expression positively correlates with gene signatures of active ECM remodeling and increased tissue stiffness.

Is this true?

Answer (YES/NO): NO